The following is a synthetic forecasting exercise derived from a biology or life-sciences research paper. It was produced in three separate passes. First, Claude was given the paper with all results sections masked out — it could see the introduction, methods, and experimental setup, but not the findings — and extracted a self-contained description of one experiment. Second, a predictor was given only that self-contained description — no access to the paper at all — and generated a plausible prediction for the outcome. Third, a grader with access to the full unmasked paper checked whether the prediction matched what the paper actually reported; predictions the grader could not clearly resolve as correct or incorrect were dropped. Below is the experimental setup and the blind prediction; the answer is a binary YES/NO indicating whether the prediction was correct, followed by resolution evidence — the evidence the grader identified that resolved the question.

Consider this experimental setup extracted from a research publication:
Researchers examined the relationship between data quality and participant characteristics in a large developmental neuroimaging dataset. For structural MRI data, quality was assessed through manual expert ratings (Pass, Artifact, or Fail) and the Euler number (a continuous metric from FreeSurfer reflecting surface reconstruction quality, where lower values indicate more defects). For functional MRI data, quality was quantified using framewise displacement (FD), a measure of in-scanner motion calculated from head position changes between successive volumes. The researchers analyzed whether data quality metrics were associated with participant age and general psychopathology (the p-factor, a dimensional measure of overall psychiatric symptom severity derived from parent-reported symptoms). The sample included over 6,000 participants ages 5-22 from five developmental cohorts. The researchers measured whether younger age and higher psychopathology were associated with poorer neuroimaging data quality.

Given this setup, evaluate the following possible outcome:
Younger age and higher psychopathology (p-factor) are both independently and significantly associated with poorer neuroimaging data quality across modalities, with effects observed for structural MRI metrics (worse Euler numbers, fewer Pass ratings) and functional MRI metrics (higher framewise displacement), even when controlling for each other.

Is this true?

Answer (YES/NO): NO